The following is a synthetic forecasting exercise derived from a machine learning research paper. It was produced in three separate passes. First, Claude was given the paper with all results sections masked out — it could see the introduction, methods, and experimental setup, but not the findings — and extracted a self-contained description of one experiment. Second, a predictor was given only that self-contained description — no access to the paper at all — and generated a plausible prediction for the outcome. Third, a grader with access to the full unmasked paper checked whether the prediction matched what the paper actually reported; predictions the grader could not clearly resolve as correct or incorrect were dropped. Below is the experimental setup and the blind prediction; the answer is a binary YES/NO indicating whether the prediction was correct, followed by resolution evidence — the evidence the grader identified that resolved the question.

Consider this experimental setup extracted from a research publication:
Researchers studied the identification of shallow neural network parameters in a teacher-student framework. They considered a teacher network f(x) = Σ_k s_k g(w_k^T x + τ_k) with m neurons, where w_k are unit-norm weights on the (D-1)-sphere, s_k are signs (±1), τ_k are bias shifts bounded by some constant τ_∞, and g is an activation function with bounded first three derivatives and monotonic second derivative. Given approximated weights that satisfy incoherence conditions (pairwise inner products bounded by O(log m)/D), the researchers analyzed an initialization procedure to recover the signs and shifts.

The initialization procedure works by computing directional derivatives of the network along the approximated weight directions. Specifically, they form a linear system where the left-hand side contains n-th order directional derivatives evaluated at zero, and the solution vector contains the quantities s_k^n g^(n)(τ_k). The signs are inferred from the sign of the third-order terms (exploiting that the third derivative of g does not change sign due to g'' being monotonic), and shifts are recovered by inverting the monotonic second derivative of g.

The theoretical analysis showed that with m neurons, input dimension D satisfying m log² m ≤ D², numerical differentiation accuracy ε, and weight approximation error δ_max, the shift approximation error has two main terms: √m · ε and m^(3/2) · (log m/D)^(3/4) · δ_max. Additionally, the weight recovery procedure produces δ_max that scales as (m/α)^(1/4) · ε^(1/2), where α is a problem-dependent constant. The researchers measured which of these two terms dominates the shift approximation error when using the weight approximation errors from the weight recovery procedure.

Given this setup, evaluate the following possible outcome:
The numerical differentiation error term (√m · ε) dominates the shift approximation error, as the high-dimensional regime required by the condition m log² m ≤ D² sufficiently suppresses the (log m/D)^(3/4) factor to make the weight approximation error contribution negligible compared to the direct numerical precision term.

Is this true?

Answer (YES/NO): NO